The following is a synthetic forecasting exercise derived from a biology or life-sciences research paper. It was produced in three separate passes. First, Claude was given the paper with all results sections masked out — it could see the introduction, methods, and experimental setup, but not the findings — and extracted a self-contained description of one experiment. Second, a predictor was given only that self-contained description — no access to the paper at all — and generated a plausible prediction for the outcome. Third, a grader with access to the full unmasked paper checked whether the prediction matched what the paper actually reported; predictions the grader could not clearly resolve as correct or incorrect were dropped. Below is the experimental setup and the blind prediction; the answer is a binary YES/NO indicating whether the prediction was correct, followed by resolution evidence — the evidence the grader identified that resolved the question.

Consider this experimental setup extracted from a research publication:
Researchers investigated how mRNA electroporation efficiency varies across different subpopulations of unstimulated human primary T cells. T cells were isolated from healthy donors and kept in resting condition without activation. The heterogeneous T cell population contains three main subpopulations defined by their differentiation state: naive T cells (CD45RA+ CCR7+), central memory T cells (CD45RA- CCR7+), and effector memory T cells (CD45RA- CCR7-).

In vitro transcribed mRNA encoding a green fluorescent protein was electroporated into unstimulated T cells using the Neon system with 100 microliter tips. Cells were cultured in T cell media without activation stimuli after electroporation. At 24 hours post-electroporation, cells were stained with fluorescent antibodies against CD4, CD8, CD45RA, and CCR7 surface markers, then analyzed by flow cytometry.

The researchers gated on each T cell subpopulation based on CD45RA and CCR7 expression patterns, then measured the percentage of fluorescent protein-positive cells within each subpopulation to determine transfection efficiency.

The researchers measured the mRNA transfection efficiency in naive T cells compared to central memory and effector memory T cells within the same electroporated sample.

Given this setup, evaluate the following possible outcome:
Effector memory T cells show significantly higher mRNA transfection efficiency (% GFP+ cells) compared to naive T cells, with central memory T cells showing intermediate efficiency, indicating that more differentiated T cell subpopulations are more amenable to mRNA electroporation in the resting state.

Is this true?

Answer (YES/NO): NO